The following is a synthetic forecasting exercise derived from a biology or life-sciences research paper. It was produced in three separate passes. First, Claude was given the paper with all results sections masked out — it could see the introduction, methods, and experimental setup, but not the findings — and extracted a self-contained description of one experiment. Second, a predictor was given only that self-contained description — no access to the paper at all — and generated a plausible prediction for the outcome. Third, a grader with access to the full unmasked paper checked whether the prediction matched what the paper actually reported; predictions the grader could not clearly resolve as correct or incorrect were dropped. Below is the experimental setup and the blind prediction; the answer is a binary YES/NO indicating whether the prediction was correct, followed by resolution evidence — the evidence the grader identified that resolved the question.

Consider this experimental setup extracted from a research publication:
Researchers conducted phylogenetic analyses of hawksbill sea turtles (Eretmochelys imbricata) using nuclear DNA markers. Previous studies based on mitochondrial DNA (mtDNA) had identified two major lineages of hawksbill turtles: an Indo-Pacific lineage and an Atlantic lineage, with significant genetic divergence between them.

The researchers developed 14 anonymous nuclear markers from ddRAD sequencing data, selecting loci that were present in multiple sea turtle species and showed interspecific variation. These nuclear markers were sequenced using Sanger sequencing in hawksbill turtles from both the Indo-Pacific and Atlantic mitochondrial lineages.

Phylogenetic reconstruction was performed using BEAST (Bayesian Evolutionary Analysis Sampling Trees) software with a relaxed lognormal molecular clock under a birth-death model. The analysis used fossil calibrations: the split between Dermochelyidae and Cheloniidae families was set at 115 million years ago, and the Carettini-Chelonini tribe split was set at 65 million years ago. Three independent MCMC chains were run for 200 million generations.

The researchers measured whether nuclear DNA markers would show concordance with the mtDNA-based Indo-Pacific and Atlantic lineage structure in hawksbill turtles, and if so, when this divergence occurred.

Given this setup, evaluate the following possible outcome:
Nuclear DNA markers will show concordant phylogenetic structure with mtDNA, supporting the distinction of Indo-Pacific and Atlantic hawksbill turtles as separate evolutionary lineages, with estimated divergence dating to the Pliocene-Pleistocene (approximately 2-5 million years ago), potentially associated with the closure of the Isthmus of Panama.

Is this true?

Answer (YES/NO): NO